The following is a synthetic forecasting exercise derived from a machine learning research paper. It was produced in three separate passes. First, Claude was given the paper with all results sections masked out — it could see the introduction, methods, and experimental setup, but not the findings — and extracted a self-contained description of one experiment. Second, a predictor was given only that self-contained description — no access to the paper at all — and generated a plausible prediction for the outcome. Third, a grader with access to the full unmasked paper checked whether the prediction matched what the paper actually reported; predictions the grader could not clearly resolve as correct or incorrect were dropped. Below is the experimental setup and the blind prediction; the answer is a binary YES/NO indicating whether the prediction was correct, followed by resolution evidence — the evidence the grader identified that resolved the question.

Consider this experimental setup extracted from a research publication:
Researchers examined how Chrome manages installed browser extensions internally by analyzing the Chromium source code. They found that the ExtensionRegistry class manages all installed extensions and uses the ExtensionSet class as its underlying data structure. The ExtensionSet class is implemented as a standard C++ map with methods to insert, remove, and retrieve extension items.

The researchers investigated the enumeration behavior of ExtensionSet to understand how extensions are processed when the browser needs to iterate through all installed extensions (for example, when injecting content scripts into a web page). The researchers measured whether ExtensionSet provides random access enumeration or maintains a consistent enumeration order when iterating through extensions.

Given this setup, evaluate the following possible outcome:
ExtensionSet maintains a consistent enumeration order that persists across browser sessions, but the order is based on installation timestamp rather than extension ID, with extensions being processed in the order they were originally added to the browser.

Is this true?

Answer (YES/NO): YES